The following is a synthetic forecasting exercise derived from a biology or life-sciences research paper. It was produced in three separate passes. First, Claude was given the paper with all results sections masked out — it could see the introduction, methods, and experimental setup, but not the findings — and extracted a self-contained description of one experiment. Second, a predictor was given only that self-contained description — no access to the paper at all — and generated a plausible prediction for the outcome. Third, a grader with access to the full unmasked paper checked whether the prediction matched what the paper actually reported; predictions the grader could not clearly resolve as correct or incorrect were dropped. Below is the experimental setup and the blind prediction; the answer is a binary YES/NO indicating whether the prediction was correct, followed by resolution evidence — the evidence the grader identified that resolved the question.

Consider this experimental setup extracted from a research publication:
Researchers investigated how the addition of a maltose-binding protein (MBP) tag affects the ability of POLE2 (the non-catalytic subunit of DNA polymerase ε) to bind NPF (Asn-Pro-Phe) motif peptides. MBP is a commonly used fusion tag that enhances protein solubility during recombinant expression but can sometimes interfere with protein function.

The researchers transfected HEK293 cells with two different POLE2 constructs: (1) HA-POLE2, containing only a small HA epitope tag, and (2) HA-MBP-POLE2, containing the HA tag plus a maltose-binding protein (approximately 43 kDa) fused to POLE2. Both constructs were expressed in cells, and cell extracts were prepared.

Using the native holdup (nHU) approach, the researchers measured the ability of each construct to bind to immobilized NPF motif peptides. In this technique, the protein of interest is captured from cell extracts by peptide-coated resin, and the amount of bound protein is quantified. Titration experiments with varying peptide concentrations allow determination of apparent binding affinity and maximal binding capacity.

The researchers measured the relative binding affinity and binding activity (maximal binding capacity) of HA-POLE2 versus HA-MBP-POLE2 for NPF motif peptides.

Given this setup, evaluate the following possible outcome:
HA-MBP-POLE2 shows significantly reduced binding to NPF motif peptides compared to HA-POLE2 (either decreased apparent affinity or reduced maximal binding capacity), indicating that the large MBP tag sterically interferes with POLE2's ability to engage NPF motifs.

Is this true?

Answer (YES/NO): YES